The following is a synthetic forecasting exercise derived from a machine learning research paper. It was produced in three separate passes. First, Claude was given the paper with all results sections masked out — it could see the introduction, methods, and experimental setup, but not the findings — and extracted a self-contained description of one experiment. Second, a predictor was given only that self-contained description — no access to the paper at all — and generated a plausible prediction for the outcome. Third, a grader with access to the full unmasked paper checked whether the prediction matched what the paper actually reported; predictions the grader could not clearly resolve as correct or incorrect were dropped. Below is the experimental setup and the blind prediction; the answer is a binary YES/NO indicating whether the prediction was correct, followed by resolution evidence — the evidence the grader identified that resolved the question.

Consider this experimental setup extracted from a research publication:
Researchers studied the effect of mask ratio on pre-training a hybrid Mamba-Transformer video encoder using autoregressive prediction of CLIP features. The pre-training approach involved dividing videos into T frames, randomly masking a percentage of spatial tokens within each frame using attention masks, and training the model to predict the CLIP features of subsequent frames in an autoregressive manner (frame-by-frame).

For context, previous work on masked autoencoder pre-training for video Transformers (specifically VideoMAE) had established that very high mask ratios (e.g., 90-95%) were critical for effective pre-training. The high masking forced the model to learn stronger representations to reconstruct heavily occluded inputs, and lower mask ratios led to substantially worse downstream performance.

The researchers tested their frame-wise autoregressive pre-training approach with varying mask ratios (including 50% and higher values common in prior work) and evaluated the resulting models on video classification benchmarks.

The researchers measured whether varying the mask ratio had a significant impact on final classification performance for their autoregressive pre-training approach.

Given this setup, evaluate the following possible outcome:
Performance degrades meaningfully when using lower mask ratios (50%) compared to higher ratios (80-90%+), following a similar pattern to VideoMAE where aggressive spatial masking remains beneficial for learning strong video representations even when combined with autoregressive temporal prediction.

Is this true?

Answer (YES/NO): NO